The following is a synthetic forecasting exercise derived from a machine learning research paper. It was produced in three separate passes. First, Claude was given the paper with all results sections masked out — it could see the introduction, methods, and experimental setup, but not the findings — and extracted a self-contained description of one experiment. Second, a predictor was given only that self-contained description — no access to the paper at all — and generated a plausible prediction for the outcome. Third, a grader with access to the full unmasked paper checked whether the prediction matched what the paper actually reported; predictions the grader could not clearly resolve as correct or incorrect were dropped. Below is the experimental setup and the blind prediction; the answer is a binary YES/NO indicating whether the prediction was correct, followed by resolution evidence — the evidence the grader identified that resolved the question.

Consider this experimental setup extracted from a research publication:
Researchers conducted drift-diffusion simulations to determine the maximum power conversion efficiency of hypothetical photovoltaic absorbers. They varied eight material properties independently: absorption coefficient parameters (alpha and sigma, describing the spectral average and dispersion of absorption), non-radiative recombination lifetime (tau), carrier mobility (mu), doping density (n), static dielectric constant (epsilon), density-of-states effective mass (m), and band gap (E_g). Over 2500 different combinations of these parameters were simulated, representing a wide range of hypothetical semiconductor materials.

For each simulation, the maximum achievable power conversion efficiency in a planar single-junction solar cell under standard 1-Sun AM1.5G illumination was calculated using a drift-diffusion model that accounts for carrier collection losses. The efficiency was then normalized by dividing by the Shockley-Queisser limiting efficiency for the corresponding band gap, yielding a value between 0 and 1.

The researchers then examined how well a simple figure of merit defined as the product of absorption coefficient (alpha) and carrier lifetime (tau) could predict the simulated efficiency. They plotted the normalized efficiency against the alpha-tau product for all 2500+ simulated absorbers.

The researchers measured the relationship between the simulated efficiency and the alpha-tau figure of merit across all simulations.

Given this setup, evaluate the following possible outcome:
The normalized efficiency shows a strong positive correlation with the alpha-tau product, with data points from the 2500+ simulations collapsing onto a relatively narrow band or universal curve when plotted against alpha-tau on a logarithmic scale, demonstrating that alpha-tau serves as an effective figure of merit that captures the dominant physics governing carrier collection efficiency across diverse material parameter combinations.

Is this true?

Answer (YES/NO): NO